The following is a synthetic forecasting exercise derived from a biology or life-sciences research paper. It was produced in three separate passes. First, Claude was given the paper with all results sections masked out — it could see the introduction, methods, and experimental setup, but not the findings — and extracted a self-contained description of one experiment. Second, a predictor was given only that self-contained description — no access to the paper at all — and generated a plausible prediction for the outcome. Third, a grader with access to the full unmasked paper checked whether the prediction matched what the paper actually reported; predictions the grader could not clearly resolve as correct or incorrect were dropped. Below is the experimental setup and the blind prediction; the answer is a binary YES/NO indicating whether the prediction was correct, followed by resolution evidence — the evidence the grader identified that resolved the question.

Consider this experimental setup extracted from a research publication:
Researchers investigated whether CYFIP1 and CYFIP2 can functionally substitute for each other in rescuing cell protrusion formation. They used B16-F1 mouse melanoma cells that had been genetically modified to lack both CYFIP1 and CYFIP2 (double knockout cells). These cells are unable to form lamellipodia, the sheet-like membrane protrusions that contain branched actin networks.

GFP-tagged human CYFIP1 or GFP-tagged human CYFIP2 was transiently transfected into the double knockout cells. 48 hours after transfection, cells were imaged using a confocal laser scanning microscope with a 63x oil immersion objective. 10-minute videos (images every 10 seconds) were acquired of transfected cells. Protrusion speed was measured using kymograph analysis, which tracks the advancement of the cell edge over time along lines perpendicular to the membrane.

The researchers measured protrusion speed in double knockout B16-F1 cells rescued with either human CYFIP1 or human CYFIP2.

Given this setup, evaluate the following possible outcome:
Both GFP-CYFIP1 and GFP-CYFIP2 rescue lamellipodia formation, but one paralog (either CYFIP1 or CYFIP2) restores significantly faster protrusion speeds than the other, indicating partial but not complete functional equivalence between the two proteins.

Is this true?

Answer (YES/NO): YES